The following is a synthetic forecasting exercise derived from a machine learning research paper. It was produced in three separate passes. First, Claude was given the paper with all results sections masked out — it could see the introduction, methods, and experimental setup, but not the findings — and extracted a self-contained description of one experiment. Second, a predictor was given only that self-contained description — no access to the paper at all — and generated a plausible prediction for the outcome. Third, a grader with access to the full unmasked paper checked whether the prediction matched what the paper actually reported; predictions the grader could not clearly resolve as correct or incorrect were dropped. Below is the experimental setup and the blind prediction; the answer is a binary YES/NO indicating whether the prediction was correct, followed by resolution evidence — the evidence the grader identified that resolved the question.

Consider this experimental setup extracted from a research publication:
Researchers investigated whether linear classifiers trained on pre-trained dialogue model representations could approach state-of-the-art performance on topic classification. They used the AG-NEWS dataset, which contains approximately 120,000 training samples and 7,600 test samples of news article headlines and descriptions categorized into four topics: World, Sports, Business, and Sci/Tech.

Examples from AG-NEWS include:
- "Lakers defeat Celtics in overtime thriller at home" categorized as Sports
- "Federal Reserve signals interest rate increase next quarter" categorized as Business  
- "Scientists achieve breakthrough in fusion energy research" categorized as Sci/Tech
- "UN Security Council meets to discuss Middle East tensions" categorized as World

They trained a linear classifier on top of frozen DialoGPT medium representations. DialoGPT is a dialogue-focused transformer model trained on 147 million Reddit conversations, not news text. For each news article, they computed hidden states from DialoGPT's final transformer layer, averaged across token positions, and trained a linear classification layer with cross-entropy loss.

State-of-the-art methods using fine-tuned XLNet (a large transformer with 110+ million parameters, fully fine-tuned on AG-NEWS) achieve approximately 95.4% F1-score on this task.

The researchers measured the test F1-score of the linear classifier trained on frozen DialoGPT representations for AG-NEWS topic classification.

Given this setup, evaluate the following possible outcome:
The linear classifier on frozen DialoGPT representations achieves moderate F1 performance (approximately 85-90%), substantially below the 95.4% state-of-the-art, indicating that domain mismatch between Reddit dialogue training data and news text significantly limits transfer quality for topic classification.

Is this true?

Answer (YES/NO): NO